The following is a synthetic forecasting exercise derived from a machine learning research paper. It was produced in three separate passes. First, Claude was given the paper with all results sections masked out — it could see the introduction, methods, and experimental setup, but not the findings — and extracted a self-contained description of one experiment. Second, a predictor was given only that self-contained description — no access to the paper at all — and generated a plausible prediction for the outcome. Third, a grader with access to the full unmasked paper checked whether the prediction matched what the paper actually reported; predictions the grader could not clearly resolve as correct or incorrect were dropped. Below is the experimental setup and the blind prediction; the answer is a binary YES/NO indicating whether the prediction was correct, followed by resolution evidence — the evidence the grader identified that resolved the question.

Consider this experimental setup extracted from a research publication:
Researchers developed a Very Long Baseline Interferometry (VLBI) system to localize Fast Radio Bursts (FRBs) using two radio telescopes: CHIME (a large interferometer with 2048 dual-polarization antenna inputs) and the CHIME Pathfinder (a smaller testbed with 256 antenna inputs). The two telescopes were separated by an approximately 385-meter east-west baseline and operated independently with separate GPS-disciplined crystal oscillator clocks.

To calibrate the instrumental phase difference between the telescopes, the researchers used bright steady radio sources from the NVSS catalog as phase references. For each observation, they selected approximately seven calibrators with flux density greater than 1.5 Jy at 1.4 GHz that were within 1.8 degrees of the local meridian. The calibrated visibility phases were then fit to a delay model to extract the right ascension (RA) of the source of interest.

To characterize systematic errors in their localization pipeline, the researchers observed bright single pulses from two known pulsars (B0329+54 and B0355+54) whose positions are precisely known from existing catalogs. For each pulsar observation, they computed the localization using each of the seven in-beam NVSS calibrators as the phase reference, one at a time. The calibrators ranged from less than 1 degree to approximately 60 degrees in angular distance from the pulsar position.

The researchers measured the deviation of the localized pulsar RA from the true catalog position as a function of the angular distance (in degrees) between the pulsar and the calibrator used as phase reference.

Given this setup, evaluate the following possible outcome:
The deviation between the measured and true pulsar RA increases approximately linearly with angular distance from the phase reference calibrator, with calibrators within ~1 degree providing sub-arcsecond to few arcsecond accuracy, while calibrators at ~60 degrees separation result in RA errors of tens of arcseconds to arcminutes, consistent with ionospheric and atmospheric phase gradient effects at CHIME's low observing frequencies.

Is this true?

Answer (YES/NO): NO